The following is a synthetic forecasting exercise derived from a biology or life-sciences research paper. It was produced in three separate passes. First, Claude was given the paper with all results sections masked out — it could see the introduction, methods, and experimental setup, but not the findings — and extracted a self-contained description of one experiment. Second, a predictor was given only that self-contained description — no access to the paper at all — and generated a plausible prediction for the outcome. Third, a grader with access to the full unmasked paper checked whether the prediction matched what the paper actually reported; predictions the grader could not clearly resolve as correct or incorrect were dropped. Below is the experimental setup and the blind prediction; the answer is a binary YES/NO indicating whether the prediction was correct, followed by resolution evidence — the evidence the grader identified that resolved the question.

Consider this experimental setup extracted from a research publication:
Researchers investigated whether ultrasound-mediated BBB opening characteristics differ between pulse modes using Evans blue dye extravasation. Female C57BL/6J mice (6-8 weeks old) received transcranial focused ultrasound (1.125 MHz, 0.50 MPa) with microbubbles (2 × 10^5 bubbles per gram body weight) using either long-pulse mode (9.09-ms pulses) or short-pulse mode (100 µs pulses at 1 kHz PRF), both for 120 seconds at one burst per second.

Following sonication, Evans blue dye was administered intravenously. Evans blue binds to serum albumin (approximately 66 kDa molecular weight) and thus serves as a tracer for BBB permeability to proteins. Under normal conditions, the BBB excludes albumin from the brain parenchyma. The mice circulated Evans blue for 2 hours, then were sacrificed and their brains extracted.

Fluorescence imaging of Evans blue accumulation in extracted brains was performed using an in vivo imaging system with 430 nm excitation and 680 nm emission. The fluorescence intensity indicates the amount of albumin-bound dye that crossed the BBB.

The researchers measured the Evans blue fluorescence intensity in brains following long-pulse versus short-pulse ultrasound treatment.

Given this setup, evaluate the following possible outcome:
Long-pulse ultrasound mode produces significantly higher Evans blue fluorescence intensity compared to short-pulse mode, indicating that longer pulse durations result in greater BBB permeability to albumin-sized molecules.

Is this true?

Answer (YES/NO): YES